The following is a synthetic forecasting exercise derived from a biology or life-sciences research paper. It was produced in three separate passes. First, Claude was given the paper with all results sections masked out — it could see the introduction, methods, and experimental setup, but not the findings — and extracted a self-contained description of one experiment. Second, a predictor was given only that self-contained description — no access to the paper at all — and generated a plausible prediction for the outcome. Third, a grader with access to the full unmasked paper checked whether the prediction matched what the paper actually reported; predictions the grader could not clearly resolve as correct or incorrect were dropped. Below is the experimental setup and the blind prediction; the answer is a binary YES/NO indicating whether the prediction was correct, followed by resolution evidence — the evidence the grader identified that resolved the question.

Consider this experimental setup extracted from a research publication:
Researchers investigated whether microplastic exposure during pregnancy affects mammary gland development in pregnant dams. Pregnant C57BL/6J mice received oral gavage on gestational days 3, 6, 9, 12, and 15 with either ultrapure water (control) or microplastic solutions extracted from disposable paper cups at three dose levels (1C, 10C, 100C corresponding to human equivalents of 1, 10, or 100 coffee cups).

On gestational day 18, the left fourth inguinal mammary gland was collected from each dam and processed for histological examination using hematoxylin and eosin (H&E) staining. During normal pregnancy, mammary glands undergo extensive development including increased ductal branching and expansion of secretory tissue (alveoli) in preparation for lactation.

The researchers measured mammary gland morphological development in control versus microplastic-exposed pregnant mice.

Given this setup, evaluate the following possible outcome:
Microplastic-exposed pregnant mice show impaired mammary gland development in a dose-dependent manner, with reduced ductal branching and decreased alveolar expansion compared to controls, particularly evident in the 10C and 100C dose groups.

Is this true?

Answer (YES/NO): NO